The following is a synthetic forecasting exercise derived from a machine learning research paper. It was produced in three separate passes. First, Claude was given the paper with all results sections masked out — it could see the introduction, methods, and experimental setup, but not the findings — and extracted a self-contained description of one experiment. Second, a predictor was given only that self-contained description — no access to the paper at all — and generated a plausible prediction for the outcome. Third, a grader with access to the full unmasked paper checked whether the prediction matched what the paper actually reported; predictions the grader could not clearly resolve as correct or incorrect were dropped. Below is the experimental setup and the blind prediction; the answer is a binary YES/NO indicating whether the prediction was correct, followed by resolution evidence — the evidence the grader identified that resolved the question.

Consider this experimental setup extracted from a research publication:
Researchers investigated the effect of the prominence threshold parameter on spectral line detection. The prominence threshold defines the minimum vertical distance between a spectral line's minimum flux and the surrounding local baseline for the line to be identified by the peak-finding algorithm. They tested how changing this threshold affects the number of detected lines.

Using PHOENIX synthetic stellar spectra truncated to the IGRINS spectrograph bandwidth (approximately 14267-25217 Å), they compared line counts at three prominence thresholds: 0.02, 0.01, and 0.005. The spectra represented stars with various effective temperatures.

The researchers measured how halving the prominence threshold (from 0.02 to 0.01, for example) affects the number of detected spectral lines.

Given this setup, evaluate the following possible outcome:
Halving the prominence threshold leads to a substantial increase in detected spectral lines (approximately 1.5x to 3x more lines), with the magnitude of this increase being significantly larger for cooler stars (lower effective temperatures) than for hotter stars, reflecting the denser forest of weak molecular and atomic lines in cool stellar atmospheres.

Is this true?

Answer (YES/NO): NO